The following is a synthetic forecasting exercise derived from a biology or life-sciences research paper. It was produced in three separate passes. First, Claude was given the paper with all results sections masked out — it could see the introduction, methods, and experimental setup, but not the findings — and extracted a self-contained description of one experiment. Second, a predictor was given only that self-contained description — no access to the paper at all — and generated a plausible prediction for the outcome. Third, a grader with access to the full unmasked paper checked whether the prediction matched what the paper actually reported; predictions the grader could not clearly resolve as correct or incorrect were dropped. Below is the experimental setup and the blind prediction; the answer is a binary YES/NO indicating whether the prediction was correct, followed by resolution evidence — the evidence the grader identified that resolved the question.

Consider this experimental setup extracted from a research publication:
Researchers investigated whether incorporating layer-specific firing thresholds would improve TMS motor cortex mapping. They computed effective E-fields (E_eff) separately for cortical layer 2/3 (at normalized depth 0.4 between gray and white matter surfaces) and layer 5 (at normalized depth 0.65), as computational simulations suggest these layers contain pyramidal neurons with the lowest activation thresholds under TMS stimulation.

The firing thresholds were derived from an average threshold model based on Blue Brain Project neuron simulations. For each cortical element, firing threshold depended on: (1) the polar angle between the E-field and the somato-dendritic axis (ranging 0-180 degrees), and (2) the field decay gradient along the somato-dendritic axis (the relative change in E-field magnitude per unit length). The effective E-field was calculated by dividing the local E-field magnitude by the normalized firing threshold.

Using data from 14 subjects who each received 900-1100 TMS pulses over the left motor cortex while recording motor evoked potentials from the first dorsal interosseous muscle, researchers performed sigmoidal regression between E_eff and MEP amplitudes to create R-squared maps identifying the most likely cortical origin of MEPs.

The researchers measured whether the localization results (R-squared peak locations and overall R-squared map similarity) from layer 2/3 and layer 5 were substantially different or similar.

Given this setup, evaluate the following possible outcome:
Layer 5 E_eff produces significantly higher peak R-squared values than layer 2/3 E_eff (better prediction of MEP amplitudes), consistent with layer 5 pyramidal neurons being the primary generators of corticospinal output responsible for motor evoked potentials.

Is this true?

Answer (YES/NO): NO